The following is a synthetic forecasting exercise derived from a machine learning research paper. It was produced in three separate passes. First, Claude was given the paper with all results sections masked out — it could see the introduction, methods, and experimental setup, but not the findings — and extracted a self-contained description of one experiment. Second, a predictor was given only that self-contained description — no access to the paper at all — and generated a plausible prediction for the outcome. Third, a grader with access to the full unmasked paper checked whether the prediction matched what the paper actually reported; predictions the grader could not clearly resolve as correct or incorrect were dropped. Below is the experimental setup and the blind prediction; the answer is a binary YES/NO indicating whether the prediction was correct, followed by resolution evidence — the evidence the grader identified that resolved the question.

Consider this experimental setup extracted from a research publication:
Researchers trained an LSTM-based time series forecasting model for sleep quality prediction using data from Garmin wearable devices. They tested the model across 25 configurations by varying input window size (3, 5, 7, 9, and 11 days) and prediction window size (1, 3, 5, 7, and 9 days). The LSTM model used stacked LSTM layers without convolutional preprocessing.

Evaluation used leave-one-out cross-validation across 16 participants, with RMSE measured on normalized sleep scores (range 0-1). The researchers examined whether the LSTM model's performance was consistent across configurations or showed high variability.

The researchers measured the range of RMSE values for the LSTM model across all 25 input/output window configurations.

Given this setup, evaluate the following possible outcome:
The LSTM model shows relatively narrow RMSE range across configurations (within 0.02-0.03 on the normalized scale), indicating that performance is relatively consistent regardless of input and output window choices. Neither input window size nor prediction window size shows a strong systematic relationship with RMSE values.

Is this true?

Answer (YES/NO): NO